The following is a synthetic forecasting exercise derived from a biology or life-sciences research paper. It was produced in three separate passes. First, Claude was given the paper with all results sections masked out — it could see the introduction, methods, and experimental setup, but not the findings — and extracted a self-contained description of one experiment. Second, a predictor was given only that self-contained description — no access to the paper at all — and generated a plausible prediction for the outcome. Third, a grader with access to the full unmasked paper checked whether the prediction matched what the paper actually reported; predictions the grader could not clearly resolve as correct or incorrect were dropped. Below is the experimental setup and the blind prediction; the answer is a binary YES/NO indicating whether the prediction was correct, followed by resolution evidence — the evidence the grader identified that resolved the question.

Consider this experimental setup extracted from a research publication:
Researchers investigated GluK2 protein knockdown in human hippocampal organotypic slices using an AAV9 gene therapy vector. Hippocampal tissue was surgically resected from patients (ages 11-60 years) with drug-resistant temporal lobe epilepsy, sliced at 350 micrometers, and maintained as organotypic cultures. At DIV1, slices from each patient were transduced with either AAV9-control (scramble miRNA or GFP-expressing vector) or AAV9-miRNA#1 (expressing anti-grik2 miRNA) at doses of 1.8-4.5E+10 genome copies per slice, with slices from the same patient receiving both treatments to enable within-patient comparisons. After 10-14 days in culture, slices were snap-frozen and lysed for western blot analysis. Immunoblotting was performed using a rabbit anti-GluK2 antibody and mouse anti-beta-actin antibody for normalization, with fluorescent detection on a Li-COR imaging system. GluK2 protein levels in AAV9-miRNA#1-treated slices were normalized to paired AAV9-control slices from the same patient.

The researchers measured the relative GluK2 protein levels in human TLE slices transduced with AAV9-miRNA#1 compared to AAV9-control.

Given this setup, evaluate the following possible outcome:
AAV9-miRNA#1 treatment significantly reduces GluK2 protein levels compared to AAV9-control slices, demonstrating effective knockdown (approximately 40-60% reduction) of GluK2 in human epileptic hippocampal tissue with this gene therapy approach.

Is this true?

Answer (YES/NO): NO